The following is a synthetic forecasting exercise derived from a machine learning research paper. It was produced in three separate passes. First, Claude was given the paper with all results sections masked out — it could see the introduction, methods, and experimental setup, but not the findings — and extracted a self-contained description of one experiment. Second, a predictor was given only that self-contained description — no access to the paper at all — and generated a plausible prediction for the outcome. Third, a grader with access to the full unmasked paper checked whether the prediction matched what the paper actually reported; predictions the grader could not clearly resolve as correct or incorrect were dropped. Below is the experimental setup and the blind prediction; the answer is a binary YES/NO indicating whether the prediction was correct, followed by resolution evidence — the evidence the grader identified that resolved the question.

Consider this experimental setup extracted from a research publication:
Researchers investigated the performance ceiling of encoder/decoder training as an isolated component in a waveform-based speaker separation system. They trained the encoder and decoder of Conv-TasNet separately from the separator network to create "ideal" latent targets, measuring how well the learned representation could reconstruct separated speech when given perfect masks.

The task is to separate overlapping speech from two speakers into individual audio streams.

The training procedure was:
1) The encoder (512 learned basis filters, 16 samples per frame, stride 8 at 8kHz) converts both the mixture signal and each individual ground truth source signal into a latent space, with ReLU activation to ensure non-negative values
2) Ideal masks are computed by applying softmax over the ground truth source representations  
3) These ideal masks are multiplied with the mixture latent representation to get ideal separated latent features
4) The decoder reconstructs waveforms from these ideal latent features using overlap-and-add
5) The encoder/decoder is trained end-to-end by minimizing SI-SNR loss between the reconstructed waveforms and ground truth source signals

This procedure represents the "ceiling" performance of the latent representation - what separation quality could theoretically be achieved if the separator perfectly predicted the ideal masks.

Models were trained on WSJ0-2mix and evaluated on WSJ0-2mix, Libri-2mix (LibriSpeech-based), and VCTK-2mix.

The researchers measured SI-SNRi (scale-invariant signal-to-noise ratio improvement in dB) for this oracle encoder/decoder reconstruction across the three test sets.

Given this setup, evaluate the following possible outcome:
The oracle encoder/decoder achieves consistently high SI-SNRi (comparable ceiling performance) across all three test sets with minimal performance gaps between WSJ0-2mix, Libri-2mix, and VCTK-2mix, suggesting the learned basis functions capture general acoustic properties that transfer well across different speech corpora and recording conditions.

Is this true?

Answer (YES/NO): YES